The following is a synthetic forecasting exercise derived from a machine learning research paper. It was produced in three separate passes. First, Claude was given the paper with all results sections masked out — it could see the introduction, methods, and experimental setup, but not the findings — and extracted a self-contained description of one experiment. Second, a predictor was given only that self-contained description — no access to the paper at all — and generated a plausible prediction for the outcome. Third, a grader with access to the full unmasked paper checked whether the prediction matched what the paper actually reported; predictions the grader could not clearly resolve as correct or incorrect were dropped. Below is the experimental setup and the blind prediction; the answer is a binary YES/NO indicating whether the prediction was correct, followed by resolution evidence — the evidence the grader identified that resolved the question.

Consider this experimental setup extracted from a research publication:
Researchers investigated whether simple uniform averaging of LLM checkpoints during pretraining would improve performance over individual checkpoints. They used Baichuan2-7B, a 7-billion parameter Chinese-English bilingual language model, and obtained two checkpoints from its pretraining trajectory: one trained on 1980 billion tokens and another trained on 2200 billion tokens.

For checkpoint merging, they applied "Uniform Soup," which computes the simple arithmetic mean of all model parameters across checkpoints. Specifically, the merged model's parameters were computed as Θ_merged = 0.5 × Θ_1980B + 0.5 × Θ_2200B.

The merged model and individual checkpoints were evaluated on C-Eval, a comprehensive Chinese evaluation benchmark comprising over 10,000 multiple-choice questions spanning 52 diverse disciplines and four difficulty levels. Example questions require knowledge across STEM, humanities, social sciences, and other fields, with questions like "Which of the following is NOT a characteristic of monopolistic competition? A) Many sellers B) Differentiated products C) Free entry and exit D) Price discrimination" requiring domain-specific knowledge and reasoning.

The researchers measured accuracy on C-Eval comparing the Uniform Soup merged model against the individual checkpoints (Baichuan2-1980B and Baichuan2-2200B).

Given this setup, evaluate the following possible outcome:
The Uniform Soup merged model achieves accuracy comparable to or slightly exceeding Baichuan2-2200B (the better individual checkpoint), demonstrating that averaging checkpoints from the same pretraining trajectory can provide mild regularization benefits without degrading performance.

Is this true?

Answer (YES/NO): NO